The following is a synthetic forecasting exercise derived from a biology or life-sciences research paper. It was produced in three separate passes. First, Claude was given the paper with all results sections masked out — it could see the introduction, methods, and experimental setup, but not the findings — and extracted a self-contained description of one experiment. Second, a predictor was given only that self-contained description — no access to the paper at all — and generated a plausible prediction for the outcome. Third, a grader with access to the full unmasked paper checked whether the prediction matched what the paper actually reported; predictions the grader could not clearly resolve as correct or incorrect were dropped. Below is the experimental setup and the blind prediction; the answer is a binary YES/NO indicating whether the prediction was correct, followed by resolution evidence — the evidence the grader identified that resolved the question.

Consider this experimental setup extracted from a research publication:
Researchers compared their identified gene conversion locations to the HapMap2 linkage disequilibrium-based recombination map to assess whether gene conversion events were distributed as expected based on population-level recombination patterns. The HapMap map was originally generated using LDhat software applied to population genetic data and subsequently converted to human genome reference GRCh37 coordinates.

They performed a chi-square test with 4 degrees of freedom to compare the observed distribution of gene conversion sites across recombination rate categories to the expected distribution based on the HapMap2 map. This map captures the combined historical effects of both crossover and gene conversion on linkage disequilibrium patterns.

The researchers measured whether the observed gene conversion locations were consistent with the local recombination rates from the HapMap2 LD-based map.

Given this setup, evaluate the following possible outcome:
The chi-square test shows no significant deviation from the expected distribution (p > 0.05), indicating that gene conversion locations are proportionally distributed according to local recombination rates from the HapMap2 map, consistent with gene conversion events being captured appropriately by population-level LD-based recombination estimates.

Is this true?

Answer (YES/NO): YES